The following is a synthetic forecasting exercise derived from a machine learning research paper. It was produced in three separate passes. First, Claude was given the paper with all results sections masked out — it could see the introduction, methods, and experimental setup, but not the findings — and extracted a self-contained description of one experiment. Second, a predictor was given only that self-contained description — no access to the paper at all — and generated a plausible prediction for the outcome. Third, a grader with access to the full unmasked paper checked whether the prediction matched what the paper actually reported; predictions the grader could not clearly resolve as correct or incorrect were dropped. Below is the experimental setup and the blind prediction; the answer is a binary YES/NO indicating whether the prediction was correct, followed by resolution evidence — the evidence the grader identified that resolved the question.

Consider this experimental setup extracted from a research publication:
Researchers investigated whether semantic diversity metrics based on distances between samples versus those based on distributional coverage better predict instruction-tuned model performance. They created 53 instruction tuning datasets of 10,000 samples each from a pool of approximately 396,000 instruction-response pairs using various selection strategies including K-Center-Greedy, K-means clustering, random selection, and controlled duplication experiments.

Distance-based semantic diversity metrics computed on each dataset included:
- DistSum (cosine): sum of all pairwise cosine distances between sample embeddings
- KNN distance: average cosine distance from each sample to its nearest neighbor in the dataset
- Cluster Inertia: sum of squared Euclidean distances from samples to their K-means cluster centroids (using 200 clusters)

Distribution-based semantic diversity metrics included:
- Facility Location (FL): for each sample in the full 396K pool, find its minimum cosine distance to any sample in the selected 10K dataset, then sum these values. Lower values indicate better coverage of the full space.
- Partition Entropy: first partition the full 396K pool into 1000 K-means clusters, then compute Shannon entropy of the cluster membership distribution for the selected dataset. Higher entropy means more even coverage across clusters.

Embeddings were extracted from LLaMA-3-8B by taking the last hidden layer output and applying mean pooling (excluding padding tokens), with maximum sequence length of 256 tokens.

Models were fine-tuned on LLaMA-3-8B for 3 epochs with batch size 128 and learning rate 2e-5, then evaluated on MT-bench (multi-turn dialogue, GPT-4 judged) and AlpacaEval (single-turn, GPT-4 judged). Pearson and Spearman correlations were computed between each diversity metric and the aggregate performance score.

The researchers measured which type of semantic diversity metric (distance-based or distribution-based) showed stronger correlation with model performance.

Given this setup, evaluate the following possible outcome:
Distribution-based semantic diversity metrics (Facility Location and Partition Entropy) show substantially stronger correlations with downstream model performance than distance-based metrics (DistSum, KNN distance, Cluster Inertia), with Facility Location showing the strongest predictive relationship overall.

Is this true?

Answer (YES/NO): NO